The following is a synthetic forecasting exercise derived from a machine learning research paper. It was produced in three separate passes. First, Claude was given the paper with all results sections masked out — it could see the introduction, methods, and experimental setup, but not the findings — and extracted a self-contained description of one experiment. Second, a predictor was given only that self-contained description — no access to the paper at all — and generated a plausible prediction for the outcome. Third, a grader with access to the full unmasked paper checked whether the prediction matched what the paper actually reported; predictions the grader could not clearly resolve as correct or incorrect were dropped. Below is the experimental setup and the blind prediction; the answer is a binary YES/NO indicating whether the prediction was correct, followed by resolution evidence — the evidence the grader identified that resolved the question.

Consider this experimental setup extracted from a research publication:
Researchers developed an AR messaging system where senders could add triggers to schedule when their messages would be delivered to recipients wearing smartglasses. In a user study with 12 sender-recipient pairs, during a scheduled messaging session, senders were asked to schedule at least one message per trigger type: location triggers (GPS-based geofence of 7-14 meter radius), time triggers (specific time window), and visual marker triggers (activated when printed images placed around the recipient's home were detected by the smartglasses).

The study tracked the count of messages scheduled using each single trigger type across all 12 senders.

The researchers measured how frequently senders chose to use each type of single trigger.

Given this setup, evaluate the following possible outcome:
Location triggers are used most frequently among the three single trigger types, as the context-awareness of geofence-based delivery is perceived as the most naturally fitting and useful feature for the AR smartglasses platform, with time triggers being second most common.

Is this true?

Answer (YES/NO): NO